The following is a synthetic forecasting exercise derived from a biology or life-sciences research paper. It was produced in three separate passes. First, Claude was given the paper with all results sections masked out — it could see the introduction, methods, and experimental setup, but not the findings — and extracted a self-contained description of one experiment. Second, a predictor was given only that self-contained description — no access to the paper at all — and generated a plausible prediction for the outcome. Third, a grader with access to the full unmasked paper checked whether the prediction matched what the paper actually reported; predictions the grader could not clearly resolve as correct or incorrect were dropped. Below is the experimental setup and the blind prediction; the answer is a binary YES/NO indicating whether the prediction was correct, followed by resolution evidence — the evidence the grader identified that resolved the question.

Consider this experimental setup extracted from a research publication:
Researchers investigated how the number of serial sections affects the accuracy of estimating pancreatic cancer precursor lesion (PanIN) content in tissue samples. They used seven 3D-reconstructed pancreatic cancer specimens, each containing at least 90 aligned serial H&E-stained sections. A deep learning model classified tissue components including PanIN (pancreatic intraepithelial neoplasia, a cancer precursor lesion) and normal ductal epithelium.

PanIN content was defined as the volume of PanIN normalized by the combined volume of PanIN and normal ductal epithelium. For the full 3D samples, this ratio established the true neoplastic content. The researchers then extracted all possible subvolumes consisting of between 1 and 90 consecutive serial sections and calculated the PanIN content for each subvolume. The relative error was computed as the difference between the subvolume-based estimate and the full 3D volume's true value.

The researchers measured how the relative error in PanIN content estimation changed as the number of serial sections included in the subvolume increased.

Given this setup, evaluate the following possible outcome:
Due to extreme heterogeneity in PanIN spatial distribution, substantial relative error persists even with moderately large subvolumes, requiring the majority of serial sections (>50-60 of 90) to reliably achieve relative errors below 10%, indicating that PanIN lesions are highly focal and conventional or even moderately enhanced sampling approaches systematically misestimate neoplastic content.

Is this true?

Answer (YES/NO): NO